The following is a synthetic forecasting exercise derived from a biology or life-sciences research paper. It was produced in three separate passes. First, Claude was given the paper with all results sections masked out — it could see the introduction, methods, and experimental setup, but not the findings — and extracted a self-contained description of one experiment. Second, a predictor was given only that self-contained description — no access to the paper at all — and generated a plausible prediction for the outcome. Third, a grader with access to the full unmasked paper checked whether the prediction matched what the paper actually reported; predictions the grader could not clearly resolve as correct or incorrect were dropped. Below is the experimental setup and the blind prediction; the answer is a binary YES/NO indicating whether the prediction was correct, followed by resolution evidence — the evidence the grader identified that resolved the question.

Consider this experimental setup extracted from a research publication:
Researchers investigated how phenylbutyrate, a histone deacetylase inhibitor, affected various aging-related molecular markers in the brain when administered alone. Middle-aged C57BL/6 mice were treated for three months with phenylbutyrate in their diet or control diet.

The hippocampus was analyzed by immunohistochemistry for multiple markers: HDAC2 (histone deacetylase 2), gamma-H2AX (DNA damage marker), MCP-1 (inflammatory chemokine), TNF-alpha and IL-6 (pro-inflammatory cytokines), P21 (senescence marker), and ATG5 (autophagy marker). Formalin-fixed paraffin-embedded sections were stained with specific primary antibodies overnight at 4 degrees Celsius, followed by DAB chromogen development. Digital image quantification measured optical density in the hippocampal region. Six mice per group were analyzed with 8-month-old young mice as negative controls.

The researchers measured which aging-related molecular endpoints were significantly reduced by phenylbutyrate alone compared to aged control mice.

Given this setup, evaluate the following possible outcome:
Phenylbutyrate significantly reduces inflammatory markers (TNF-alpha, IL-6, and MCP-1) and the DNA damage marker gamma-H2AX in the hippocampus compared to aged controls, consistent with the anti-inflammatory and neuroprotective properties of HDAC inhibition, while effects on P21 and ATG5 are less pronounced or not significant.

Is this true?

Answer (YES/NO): NO